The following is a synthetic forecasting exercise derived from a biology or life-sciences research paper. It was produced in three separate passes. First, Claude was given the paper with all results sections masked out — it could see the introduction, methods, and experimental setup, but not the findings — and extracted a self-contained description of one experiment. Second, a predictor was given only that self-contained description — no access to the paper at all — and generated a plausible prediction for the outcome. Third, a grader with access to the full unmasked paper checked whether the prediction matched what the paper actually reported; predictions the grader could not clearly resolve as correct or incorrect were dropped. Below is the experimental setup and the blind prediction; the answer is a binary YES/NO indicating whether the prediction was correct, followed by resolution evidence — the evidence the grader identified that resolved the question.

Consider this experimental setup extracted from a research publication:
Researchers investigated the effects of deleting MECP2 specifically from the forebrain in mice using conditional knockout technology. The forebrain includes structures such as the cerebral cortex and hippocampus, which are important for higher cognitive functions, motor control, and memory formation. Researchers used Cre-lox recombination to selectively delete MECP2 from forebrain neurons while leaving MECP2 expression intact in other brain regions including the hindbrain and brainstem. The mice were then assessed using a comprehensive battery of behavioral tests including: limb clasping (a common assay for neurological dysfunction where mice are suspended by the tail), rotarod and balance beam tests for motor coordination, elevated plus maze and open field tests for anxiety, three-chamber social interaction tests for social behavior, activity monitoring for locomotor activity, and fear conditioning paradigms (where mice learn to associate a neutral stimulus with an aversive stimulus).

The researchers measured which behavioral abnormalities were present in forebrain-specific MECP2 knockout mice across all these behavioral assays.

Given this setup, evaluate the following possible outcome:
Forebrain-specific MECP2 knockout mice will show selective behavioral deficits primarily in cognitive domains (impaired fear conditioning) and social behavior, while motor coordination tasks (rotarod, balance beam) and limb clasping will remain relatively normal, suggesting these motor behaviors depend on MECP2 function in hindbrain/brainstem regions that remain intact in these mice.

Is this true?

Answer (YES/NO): NO